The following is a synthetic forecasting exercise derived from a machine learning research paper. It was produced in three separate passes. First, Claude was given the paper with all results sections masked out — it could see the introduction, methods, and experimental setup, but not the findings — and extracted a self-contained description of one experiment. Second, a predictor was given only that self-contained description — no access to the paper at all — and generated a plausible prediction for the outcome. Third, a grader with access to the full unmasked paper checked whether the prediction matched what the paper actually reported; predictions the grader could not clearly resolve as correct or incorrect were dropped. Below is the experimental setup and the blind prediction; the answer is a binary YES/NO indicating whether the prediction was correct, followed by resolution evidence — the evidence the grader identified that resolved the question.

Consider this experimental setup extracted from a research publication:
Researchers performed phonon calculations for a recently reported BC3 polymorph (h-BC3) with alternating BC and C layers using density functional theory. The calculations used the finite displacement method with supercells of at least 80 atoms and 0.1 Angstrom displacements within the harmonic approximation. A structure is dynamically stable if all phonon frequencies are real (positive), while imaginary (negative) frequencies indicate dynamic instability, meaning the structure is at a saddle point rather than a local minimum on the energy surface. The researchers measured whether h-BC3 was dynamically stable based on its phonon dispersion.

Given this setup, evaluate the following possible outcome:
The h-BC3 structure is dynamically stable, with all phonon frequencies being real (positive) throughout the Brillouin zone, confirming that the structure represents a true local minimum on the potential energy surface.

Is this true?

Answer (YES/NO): NO